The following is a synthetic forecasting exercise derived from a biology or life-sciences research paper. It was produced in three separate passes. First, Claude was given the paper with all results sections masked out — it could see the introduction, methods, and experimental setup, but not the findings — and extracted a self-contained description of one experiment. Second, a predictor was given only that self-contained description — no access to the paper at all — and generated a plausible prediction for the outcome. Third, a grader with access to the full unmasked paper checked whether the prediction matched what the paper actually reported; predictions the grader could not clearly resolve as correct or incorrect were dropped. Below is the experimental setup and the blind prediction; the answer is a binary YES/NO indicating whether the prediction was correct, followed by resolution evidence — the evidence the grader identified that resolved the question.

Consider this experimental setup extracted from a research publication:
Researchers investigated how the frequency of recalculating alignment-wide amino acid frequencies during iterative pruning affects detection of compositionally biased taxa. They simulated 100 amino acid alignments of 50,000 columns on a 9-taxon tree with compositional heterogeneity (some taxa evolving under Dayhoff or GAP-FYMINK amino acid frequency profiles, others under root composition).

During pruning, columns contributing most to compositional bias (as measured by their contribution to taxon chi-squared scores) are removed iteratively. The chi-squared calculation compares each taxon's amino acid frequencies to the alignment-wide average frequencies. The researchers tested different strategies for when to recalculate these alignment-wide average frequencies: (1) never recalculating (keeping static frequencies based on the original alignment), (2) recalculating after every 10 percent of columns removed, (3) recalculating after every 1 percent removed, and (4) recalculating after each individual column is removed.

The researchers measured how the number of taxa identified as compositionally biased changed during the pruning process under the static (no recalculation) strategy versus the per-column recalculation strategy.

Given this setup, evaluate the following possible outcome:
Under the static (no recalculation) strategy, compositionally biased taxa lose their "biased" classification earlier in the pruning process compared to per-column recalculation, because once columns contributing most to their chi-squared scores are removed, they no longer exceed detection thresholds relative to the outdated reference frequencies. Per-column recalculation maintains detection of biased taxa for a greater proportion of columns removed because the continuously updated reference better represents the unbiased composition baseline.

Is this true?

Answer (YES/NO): NO